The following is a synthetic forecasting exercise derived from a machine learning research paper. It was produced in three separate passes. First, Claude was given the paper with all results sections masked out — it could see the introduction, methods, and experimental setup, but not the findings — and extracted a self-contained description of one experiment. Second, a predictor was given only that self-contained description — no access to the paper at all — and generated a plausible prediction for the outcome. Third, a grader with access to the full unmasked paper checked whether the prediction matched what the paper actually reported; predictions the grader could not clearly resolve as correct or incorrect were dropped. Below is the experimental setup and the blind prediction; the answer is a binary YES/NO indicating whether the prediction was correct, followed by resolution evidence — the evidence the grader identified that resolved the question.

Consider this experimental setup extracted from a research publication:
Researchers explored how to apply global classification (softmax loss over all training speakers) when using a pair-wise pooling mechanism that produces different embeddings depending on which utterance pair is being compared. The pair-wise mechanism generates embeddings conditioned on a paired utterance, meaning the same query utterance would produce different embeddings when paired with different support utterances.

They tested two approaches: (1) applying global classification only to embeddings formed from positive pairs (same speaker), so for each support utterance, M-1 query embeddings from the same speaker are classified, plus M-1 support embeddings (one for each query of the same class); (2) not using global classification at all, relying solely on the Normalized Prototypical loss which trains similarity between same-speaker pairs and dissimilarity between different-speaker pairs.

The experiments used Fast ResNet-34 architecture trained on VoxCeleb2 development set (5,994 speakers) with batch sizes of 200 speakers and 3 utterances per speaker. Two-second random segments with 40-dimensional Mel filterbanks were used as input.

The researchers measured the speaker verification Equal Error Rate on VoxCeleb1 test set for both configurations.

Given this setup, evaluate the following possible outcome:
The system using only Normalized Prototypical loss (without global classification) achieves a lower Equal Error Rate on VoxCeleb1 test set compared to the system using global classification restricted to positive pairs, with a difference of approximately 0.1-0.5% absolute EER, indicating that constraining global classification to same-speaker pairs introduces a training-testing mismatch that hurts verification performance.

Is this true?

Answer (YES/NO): NO